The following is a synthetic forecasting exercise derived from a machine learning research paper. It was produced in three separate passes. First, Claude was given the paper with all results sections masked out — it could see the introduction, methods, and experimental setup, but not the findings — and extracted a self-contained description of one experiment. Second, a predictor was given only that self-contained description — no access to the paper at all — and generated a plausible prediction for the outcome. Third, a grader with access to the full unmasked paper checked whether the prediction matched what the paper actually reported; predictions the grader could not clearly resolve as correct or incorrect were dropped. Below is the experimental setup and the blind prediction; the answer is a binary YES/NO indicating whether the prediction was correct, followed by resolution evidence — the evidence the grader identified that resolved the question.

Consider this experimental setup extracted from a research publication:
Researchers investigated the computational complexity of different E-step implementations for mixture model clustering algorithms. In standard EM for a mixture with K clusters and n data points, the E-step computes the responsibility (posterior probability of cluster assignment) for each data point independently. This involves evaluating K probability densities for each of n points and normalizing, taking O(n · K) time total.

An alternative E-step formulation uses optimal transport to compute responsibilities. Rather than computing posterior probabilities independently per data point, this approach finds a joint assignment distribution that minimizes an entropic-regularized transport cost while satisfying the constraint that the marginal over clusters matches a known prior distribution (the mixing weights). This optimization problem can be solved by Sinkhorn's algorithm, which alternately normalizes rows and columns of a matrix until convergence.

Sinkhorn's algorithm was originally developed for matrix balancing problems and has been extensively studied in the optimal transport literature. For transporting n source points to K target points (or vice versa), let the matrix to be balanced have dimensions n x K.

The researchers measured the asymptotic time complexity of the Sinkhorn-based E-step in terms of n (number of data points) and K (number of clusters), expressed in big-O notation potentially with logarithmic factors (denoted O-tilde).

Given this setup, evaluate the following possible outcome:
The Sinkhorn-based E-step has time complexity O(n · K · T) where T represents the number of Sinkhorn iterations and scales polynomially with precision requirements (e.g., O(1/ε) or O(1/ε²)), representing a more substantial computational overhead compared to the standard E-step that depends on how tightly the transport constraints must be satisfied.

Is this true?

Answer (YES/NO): NO